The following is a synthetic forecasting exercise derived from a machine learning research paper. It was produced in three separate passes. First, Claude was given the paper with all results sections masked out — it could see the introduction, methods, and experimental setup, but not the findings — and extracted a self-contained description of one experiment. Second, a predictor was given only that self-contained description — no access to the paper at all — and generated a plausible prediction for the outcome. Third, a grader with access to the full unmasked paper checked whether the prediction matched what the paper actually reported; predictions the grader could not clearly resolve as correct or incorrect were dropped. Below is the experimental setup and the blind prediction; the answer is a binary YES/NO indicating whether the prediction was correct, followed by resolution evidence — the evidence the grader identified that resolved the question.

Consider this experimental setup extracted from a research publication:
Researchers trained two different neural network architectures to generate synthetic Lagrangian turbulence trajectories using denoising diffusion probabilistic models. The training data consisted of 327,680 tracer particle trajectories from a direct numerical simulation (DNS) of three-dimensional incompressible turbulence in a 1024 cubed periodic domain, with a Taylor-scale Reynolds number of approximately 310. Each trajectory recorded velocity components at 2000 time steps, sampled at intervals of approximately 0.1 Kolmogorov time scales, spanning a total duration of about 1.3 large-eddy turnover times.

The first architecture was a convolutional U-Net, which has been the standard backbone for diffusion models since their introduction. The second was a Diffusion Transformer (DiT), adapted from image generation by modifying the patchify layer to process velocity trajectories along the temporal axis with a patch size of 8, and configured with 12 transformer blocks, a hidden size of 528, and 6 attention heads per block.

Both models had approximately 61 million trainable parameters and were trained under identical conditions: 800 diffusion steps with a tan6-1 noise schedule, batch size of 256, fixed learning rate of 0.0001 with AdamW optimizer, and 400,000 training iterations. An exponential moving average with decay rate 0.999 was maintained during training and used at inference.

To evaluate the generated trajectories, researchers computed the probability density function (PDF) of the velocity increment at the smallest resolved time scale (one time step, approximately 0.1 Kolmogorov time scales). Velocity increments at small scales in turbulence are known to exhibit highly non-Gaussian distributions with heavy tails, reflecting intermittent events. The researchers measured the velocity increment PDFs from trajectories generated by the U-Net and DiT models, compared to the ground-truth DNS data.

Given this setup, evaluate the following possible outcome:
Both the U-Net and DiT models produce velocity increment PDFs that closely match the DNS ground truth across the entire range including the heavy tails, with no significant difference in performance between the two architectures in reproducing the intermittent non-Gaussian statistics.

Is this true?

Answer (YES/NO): NO